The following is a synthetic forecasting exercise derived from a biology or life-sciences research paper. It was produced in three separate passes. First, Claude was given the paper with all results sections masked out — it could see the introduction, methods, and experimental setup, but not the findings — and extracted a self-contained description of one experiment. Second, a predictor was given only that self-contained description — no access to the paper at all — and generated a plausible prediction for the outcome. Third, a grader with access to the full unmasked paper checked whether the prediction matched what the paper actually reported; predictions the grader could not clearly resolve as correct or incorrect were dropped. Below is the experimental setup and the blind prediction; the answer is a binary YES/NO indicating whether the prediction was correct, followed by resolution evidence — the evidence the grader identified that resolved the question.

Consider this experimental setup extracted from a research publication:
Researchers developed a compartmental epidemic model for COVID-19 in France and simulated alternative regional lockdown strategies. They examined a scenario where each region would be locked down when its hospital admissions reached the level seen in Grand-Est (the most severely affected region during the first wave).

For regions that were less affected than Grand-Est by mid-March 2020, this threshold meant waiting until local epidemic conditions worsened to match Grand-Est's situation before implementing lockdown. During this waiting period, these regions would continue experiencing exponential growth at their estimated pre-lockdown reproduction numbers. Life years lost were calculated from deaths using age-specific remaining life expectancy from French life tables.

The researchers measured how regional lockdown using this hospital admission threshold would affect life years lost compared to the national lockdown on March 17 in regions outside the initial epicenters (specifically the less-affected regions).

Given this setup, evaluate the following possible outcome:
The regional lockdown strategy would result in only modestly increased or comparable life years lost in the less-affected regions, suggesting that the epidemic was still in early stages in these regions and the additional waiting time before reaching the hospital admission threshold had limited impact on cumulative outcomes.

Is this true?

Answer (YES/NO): NO